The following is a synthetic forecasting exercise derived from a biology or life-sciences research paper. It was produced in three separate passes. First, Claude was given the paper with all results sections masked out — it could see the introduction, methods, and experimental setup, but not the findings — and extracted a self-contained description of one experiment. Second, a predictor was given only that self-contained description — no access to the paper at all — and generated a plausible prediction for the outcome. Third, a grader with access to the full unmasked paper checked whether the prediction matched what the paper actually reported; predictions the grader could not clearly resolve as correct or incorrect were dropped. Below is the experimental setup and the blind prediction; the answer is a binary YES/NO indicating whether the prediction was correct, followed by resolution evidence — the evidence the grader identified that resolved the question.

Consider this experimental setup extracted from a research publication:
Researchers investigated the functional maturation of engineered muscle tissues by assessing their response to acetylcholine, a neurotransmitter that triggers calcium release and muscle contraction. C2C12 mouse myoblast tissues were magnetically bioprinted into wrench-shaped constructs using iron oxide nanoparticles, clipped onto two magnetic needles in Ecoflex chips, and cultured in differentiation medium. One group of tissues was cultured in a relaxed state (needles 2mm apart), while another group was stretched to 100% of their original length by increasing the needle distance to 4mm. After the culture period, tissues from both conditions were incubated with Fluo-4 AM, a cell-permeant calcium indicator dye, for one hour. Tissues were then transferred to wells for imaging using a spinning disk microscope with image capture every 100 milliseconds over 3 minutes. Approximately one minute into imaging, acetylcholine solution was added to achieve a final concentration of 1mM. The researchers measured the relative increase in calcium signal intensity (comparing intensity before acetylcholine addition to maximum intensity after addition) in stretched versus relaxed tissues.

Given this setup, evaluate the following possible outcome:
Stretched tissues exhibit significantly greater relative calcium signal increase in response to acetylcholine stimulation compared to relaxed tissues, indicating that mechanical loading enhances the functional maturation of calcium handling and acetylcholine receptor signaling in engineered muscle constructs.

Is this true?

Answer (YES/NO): YES